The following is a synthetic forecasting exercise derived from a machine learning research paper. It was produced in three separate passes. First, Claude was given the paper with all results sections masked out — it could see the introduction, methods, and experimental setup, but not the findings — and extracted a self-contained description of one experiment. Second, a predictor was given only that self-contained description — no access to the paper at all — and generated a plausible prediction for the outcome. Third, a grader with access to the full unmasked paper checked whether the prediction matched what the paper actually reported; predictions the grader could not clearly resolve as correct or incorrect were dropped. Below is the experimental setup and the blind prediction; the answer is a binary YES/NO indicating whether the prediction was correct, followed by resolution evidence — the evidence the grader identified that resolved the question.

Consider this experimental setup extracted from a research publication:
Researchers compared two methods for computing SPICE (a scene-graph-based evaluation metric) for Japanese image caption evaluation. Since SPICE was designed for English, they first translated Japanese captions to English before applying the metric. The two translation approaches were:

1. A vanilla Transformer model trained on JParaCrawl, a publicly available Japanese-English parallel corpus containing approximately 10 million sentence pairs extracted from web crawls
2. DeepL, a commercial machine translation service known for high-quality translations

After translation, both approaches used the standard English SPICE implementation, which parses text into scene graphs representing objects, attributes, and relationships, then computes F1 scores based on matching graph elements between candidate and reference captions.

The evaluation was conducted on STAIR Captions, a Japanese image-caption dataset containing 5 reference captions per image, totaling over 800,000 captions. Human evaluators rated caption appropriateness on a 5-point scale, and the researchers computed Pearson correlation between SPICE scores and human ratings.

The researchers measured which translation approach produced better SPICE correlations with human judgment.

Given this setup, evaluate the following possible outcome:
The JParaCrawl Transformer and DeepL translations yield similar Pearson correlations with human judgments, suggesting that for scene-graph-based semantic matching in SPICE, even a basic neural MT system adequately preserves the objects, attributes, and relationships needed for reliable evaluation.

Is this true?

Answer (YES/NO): YES